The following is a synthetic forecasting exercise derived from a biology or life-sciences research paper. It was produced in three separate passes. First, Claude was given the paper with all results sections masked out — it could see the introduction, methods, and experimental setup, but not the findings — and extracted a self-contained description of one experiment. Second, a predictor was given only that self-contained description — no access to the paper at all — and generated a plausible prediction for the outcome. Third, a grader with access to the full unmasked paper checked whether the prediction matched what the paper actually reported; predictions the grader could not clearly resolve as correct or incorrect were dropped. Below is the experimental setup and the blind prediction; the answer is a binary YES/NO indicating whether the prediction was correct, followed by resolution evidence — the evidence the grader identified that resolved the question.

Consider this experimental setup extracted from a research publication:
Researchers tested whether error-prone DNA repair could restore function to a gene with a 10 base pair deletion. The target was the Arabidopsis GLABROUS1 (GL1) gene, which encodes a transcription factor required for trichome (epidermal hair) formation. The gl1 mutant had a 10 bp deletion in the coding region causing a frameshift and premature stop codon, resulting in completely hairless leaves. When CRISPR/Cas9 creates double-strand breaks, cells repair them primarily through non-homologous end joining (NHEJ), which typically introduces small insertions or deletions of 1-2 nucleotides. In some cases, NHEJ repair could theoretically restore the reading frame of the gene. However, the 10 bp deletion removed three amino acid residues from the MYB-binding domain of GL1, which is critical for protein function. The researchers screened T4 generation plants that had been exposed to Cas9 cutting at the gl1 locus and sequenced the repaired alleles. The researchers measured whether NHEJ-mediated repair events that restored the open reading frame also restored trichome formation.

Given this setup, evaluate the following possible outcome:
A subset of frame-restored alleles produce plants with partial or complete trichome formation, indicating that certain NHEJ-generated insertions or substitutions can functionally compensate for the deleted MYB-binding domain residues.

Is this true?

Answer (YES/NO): NO